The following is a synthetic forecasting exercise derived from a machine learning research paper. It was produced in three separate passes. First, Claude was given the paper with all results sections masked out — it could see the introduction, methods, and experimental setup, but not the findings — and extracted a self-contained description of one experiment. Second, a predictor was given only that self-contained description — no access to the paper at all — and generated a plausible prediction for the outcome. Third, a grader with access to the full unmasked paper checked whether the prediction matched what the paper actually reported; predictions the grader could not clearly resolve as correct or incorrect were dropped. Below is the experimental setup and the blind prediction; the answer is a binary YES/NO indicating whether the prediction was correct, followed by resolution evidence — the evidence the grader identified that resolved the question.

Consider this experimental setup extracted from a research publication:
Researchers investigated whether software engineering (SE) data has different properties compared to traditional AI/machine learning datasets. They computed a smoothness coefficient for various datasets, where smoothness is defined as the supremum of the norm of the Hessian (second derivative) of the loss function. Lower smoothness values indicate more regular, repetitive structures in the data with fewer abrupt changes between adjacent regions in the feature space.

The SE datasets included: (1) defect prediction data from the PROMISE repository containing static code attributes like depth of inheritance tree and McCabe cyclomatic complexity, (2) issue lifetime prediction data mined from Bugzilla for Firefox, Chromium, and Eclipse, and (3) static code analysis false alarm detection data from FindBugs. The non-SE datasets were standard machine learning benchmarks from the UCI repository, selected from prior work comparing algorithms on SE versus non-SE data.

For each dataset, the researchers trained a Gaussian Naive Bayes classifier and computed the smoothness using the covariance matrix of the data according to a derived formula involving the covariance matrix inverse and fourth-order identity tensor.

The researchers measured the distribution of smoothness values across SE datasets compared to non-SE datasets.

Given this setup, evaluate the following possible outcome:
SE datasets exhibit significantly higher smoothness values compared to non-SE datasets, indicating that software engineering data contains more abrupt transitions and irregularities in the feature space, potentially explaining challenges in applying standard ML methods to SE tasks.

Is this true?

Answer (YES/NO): NO